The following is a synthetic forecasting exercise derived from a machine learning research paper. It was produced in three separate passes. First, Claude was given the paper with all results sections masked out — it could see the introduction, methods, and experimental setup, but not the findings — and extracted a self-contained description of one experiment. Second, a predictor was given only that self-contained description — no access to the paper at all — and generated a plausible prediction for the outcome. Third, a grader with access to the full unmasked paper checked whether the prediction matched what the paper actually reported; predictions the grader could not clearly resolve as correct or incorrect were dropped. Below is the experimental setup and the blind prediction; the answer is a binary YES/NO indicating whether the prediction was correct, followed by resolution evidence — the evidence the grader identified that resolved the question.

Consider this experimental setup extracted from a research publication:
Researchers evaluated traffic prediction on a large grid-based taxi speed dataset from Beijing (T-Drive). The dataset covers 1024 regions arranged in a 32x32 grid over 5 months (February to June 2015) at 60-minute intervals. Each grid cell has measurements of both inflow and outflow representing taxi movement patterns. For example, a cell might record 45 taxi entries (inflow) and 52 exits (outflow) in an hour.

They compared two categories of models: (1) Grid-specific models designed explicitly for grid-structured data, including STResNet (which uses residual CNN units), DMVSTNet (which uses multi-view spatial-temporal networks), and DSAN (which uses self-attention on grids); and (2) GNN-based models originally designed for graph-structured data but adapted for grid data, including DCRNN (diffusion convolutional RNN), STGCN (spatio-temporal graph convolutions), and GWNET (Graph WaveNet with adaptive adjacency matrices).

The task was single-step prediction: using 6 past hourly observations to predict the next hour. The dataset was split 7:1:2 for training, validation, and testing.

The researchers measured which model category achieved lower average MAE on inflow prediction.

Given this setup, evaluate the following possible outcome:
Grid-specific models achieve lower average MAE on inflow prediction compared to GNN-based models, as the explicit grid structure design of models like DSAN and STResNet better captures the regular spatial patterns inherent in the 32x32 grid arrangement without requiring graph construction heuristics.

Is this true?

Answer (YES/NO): YES